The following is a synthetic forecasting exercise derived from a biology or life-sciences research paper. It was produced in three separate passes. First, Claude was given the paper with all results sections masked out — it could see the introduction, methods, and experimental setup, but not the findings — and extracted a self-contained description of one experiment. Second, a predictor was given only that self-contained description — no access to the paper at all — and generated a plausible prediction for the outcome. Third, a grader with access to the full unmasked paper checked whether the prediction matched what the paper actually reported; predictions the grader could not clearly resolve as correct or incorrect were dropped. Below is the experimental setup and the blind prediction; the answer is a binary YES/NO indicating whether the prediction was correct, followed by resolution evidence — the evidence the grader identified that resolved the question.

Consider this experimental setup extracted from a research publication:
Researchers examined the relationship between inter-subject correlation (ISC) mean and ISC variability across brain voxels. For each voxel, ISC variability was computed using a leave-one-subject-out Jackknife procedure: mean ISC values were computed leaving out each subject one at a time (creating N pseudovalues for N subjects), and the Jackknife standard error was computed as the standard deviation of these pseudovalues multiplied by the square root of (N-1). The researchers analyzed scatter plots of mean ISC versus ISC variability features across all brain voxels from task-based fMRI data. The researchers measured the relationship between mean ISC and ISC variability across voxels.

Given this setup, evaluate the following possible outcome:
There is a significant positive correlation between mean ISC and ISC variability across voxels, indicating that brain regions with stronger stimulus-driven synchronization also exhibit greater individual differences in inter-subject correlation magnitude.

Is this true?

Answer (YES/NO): YES